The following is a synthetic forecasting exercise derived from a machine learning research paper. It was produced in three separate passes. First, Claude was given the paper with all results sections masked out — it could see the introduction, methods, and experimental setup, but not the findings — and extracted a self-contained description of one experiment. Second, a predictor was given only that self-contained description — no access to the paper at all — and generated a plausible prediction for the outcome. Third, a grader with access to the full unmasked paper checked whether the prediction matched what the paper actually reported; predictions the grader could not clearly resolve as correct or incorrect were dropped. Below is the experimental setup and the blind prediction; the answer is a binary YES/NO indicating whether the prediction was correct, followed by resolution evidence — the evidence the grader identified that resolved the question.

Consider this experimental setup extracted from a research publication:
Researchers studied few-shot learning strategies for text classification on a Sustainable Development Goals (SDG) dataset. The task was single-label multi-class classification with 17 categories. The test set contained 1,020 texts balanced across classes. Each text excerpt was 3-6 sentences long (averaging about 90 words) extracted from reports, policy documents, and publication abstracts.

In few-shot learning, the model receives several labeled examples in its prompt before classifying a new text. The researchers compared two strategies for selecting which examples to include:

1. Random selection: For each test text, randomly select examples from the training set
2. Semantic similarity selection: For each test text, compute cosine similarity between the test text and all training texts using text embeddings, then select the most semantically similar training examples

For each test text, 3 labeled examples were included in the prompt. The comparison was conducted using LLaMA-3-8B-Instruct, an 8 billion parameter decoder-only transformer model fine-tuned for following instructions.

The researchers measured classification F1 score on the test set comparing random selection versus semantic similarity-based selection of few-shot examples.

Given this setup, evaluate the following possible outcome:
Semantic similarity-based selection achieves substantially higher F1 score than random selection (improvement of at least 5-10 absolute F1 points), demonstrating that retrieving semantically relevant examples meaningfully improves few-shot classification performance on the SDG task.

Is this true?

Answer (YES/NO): YES